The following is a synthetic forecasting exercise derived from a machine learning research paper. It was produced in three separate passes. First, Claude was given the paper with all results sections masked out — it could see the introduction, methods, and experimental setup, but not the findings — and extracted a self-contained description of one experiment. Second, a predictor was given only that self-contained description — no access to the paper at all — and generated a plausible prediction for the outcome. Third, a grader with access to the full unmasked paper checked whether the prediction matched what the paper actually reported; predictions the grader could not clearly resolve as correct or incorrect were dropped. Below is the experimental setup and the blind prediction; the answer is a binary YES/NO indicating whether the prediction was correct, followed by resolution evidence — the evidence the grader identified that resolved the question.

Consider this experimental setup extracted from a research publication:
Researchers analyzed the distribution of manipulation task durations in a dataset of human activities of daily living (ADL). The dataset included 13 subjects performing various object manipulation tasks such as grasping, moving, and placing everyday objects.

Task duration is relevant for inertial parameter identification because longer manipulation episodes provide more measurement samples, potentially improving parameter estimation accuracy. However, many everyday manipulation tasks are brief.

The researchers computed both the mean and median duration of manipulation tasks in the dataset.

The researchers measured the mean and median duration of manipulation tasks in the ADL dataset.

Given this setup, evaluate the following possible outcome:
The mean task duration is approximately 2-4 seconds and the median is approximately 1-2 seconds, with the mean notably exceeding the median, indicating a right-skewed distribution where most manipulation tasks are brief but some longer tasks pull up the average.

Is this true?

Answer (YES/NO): NO